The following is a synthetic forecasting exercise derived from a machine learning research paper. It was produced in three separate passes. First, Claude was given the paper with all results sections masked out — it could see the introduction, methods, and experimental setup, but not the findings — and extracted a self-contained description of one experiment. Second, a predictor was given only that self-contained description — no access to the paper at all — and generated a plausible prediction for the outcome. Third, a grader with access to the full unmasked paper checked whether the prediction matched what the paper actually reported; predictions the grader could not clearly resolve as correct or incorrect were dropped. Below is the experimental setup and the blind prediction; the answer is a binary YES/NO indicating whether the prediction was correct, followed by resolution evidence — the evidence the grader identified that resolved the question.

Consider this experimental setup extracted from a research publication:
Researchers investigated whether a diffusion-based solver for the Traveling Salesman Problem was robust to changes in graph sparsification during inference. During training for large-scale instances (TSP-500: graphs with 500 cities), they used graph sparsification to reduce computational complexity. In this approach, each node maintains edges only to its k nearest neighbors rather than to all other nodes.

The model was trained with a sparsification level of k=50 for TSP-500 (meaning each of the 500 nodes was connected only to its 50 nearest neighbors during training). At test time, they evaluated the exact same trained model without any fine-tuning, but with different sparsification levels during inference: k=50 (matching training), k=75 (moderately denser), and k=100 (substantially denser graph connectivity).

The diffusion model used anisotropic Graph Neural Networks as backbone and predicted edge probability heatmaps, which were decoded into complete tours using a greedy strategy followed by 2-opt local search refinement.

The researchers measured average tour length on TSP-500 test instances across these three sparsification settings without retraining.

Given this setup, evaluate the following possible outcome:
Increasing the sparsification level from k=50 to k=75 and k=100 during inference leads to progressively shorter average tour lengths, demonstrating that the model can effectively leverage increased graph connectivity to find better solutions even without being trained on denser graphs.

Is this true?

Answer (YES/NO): NO